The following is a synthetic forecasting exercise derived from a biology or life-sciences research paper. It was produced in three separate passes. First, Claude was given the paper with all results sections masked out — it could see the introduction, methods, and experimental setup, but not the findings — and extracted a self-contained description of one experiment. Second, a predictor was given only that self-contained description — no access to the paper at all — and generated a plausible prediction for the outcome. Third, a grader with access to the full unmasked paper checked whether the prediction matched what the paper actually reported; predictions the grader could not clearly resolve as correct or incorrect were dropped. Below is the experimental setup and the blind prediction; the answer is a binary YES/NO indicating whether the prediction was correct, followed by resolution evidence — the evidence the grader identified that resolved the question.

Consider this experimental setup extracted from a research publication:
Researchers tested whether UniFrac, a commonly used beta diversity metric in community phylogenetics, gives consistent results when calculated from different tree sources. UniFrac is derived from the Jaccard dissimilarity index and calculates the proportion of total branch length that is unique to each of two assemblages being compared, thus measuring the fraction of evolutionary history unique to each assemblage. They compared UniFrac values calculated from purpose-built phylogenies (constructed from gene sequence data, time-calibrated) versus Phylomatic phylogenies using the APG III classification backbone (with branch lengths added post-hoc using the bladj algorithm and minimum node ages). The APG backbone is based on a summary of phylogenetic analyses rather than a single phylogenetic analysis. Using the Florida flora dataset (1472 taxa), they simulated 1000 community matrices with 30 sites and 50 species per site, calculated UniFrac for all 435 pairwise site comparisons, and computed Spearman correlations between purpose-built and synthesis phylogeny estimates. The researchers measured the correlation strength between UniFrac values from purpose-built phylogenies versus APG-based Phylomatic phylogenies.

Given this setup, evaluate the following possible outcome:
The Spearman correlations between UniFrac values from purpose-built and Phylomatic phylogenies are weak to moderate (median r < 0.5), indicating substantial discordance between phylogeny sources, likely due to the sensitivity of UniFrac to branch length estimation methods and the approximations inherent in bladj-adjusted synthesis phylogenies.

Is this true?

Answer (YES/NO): NO